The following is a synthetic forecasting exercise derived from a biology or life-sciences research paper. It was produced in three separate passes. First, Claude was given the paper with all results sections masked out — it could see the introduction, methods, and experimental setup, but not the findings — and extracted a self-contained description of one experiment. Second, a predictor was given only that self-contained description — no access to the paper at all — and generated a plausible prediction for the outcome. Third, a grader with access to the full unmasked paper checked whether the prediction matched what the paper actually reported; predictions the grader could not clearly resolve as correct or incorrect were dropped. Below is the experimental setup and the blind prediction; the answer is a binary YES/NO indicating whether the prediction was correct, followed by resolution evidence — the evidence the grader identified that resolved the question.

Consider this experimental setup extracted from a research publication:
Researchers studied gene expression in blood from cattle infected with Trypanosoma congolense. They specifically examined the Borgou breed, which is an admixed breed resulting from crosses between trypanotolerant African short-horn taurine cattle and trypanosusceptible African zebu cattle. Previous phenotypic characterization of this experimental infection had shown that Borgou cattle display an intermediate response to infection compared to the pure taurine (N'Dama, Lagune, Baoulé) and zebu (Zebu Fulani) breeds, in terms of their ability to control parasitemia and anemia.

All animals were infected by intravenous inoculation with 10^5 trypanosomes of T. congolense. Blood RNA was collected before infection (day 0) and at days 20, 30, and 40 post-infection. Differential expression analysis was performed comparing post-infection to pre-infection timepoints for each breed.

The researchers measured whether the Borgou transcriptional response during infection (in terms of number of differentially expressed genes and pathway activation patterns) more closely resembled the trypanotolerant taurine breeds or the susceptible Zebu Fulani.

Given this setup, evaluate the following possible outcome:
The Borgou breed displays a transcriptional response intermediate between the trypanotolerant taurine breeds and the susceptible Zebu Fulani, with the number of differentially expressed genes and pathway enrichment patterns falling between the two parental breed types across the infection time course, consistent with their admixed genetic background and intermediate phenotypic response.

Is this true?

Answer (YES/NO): NO